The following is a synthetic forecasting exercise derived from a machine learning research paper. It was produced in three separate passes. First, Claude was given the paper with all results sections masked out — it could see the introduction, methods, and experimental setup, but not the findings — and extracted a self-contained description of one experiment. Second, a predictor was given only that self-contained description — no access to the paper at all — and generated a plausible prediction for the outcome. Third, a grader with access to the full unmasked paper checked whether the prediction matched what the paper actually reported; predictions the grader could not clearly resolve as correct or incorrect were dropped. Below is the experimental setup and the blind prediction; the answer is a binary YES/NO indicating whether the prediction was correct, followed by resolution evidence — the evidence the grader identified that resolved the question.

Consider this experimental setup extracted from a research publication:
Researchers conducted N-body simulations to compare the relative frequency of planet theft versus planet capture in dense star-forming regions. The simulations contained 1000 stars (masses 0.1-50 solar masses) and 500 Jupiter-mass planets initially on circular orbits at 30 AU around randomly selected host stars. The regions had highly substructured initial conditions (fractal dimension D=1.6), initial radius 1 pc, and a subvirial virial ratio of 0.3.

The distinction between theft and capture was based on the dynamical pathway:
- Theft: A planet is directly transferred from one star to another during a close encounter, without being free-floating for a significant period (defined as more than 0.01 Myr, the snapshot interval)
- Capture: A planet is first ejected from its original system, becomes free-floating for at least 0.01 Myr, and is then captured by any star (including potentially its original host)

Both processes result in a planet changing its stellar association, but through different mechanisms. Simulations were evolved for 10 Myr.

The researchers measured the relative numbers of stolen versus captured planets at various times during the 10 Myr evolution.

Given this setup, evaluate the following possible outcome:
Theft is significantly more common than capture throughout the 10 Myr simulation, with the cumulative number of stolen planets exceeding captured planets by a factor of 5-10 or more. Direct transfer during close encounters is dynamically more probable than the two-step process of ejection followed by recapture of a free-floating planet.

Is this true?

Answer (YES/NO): NO